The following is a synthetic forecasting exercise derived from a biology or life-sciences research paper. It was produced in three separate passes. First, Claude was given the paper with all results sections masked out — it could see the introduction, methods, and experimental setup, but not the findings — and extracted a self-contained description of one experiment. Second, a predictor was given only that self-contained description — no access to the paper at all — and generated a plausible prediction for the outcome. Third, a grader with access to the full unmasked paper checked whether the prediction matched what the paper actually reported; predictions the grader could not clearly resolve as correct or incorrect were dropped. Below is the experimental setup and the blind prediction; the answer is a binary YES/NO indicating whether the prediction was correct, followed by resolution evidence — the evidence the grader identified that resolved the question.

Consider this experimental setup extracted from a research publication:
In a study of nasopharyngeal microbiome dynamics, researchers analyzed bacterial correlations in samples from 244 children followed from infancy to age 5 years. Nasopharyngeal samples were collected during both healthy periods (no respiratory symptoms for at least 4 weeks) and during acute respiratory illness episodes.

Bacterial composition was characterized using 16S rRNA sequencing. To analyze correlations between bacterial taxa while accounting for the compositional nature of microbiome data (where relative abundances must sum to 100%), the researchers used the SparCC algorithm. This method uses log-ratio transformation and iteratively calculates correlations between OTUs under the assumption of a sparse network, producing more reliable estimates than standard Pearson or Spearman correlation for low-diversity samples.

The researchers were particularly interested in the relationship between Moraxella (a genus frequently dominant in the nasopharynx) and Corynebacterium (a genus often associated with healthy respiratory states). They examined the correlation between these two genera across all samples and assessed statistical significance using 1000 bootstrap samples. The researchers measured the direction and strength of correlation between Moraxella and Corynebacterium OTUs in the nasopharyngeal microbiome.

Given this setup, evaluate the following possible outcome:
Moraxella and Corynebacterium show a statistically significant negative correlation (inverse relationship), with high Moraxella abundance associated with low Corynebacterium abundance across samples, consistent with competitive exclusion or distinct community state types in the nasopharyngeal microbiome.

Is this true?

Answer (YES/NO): NO